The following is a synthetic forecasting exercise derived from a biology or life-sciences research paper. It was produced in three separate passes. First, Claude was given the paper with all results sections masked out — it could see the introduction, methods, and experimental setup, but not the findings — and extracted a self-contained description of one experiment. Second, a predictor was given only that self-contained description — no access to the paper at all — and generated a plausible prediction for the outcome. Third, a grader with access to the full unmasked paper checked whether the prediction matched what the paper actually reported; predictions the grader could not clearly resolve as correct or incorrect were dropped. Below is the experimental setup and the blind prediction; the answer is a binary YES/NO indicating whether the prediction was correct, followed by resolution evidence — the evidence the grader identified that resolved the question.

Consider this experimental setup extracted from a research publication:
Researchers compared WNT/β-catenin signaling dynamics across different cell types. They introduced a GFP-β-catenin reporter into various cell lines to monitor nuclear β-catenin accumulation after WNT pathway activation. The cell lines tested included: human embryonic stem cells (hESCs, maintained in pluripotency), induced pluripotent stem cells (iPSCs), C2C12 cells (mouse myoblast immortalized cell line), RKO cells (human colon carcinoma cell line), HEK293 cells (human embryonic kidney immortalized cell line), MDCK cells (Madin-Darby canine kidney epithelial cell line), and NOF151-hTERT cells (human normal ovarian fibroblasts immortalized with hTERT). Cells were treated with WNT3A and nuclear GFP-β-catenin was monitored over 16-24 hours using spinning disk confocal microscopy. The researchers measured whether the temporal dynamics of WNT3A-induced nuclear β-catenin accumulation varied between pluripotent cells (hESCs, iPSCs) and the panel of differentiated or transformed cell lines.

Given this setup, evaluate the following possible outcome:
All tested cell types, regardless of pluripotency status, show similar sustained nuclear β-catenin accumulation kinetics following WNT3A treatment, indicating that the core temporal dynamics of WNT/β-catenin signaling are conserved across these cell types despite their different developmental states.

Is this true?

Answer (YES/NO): NO